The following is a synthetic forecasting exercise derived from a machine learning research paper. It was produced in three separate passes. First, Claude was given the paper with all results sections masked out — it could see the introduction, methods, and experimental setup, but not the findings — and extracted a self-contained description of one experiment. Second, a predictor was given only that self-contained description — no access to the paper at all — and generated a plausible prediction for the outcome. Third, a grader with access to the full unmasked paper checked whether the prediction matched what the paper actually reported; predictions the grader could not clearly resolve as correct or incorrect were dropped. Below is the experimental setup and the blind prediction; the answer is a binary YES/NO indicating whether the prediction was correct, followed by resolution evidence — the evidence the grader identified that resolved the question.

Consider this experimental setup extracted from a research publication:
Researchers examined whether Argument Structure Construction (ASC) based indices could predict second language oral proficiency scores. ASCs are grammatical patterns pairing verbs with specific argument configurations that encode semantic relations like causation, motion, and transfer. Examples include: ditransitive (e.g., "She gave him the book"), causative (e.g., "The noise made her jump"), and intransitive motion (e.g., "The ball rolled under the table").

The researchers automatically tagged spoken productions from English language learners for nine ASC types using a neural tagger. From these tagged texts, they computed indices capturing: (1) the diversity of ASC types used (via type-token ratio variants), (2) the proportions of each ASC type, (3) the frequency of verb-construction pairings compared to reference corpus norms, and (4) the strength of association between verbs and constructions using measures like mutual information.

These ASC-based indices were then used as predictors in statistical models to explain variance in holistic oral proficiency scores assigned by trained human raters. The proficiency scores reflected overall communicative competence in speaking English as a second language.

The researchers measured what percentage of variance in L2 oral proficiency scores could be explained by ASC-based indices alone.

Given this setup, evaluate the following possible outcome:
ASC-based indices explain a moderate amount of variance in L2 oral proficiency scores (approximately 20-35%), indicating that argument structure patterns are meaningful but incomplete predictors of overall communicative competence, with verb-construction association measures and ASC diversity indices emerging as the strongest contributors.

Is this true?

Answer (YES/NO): NO